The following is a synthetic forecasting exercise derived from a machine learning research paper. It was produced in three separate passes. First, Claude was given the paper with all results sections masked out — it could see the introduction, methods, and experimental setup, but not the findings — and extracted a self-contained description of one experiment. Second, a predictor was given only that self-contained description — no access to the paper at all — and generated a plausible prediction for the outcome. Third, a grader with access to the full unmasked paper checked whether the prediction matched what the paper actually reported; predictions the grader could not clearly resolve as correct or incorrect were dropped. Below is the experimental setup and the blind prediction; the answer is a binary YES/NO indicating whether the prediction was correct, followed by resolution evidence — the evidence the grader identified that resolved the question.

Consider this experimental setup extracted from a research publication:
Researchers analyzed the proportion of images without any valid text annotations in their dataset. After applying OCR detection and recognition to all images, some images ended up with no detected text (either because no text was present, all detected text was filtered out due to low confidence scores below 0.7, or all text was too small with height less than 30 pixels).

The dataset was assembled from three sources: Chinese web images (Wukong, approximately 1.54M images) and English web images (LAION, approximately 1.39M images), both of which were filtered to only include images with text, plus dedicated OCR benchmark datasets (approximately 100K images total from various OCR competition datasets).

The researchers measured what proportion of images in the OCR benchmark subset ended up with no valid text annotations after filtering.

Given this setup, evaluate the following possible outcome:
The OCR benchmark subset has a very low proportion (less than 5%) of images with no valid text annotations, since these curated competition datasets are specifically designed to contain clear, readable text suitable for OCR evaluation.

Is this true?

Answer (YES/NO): NO